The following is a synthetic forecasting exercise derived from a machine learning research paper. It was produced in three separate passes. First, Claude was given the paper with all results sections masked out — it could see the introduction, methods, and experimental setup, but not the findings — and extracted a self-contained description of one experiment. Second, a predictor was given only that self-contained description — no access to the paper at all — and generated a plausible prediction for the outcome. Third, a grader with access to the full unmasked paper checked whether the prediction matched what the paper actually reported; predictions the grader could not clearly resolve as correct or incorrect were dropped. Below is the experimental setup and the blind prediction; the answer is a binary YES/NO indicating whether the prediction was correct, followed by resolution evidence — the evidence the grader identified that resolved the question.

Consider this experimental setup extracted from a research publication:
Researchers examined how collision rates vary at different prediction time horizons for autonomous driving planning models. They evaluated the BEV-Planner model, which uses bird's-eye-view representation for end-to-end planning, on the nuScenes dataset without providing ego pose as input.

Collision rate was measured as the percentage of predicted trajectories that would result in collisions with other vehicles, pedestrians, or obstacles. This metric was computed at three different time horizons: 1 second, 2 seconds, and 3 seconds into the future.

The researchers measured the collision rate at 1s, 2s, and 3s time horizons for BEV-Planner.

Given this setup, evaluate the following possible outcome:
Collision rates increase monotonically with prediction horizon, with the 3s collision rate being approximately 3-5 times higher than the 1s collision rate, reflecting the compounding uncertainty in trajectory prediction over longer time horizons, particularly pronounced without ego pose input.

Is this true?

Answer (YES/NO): NO